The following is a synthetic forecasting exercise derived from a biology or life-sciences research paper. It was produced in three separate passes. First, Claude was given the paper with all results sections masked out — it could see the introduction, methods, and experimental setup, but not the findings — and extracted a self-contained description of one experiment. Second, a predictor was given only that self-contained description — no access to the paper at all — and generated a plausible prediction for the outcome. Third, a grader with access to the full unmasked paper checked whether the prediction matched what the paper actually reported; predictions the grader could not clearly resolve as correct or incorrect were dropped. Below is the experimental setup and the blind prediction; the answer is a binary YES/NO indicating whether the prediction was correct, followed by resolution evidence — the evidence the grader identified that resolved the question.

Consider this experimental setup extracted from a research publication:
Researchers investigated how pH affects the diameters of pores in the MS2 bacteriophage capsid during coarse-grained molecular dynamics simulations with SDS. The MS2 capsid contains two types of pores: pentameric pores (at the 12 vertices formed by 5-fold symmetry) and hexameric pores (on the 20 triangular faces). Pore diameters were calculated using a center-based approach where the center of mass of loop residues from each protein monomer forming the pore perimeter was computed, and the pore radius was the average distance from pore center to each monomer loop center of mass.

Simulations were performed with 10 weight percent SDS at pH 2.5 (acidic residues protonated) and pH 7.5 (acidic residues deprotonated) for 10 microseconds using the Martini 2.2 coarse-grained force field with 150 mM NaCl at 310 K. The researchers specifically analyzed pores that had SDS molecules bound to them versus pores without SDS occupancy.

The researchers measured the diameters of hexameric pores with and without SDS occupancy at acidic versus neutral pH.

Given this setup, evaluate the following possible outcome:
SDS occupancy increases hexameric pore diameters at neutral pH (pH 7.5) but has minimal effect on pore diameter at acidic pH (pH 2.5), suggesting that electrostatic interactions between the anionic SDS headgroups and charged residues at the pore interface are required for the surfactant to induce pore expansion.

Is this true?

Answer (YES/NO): NO